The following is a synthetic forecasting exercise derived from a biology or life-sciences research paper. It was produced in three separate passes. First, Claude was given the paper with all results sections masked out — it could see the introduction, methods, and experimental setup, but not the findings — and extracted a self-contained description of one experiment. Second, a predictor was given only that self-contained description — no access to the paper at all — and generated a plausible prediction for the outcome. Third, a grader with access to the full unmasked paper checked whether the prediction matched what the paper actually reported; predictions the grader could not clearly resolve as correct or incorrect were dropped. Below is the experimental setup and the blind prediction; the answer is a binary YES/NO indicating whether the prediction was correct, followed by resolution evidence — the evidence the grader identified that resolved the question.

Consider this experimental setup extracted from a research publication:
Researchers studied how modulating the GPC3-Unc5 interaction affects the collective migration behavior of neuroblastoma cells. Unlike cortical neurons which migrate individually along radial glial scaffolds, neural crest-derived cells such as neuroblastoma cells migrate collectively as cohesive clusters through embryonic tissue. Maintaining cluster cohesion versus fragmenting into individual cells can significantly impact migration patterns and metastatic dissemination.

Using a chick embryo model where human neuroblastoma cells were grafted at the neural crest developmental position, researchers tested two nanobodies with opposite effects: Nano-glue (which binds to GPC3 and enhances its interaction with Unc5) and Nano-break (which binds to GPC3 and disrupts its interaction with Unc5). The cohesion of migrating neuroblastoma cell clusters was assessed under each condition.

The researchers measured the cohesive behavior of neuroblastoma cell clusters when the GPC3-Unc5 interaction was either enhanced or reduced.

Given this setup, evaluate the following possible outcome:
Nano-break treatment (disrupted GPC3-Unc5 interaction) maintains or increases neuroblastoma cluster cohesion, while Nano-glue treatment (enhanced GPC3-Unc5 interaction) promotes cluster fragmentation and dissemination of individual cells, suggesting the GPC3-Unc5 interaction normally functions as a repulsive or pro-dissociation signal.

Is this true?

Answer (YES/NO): NO